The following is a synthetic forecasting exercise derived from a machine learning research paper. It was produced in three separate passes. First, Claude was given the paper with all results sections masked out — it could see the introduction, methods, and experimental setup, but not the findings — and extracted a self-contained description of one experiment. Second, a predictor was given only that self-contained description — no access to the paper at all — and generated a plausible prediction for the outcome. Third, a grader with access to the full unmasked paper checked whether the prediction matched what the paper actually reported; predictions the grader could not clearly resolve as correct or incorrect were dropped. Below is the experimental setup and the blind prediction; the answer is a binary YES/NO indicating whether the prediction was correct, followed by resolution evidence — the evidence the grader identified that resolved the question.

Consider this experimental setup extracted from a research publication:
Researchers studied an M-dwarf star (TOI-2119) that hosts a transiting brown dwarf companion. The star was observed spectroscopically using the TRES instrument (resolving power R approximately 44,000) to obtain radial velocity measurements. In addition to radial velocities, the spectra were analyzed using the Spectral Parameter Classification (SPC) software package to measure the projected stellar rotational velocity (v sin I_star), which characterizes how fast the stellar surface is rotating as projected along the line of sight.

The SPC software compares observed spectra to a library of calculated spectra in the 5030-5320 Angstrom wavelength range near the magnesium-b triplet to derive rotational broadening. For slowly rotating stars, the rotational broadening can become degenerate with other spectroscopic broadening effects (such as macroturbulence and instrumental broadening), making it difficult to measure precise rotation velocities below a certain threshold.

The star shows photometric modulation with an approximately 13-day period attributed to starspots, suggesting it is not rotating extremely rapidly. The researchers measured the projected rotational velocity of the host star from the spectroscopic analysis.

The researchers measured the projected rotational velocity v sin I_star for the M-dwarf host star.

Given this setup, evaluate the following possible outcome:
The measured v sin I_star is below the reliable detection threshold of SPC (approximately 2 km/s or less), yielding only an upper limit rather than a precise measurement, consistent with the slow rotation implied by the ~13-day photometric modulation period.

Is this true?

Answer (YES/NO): NO